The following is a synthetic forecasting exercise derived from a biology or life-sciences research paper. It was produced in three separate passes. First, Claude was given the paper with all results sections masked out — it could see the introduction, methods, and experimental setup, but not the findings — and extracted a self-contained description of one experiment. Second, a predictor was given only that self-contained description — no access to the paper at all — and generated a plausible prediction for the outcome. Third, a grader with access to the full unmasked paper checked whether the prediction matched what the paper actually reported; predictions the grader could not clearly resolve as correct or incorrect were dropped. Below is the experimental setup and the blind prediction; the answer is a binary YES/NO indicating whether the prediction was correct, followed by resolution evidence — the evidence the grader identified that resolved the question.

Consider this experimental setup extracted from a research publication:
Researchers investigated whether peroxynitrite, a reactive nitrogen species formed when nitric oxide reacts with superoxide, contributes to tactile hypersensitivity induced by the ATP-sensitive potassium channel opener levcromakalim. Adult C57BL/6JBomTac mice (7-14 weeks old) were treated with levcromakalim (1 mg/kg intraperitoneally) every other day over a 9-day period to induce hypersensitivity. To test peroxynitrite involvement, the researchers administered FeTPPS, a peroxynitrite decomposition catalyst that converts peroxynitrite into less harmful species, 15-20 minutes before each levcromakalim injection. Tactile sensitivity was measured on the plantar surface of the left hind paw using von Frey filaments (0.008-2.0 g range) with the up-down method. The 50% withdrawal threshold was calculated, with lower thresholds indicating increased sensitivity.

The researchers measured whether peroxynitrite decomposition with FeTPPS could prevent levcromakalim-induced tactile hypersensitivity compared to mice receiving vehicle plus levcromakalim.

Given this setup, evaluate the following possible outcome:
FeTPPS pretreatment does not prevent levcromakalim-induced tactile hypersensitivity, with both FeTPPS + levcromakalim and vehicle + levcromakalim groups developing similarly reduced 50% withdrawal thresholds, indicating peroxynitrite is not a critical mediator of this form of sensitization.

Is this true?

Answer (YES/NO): NO